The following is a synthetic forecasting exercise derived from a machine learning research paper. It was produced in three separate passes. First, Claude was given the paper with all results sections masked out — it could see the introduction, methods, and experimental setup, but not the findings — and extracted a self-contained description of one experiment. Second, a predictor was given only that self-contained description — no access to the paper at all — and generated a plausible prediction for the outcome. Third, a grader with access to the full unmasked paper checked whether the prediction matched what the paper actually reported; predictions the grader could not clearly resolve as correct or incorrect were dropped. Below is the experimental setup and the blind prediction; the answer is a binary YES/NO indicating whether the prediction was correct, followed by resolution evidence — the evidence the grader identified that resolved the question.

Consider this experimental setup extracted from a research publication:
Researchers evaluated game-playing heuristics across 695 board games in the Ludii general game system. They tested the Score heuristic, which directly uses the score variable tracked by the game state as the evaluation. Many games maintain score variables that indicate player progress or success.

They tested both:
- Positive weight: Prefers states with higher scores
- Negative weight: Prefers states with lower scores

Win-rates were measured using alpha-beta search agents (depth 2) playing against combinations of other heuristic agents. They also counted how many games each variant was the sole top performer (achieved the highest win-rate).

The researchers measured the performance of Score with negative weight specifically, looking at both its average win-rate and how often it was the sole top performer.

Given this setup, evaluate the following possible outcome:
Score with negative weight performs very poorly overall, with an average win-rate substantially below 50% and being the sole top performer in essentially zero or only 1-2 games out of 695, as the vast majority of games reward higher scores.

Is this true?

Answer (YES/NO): NO